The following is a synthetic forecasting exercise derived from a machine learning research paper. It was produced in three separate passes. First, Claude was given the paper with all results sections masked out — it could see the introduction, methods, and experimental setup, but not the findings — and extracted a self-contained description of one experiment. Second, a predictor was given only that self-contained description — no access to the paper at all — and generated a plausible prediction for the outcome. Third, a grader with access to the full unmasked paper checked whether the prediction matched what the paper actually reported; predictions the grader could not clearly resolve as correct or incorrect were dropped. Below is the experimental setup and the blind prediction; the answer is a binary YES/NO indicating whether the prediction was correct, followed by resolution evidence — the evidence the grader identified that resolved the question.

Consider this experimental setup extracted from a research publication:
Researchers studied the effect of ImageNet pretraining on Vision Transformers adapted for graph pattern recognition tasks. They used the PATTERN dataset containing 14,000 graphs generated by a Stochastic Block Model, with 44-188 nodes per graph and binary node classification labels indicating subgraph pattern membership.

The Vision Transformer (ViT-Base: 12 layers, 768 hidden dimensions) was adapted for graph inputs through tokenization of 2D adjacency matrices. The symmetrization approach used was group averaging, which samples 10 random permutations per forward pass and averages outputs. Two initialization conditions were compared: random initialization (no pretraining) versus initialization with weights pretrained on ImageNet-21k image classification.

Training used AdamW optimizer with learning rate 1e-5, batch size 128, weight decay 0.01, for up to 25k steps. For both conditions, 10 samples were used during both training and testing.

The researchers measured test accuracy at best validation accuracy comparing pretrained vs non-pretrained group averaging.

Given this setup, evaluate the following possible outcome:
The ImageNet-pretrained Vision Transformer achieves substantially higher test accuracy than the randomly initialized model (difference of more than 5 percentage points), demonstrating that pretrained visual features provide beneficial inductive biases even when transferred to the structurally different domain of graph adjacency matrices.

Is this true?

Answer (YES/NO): NO